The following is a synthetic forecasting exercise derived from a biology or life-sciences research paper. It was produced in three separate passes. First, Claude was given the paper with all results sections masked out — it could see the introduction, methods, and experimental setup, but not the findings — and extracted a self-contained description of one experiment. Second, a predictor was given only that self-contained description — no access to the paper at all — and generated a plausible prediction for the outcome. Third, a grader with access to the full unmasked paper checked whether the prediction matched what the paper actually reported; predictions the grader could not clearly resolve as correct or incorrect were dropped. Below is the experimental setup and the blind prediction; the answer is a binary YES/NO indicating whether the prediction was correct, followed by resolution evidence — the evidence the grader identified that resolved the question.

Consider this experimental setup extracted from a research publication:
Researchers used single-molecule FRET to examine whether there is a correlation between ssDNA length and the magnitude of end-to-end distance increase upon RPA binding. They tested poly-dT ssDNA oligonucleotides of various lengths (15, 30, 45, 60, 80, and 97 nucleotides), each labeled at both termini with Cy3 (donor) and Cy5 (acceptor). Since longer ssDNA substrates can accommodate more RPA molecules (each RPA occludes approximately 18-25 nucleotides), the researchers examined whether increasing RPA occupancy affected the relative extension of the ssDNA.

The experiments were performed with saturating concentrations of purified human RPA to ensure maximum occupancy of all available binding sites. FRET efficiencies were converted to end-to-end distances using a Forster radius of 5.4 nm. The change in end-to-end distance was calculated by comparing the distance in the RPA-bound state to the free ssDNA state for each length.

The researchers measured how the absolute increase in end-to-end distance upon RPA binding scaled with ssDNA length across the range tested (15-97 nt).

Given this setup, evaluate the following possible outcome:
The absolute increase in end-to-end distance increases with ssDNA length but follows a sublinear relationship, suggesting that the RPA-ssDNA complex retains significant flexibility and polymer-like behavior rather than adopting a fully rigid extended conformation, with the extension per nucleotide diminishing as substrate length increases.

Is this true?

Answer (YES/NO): NO